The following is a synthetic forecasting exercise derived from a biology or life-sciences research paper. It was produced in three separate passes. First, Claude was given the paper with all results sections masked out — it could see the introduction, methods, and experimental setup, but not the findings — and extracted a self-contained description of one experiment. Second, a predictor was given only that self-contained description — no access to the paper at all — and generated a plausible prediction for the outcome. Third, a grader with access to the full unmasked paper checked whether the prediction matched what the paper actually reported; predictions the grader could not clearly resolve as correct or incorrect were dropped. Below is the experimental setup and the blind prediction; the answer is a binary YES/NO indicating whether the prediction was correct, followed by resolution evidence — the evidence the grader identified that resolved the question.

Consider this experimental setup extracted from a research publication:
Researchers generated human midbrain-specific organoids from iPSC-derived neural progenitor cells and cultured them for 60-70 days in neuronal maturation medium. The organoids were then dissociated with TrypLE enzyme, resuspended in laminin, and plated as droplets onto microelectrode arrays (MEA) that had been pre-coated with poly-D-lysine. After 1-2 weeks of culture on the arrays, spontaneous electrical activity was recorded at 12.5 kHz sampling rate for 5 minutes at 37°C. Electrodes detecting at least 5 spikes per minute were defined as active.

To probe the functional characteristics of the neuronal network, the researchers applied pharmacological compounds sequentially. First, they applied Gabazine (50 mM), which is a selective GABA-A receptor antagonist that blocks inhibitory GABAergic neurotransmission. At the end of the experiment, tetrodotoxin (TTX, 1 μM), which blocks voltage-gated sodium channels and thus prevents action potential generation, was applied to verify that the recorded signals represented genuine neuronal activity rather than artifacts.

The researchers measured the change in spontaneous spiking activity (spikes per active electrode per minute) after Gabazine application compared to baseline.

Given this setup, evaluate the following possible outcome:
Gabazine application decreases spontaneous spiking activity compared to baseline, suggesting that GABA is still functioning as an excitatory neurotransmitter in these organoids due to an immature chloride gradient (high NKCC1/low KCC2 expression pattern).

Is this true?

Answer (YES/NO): NO